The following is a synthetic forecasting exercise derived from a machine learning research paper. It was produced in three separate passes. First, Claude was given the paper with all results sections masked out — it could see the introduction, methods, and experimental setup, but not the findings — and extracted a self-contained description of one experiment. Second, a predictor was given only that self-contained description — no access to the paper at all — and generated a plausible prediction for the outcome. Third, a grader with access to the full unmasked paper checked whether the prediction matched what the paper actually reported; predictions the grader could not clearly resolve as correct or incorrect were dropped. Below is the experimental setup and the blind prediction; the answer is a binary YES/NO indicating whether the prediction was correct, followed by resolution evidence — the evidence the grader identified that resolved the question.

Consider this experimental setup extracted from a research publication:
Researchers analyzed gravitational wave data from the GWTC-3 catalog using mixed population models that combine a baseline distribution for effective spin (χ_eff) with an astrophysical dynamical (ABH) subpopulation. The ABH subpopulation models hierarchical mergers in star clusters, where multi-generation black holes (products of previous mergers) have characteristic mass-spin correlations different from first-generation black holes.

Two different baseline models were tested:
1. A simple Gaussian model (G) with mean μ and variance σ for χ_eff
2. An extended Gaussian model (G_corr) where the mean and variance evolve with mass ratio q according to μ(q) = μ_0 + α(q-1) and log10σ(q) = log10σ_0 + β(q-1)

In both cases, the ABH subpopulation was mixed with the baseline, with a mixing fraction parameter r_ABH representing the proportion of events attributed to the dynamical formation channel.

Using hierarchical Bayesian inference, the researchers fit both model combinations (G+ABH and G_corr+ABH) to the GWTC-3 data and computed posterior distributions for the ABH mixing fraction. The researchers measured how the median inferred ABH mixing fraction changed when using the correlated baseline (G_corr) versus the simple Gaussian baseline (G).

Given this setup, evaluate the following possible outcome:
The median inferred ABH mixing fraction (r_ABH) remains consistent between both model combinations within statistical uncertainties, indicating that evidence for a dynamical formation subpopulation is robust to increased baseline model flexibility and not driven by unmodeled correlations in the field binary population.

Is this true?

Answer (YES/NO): YES